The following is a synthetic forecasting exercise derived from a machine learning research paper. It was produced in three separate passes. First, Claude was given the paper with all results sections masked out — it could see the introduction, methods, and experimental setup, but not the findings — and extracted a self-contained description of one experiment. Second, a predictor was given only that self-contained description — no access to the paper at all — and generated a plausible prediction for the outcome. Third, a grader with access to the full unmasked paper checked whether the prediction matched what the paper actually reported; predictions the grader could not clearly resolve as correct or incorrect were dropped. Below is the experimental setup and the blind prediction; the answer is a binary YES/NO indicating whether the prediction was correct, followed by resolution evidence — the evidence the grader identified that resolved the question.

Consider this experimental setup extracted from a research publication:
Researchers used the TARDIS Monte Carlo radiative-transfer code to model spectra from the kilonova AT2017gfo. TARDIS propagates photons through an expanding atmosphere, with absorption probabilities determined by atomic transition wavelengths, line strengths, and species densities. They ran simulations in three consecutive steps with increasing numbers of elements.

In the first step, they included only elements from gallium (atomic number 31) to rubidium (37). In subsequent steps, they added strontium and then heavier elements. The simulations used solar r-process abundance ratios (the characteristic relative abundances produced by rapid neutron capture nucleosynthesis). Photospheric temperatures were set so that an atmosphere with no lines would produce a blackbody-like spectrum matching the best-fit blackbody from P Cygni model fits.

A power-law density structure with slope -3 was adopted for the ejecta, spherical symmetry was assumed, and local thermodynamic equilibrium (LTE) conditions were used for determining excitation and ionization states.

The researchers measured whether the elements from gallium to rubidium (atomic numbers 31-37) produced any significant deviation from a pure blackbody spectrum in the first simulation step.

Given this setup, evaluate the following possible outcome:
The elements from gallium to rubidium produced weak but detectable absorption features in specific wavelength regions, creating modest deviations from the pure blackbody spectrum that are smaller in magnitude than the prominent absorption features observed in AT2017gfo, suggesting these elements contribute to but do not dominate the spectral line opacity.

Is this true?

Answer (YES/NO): NO